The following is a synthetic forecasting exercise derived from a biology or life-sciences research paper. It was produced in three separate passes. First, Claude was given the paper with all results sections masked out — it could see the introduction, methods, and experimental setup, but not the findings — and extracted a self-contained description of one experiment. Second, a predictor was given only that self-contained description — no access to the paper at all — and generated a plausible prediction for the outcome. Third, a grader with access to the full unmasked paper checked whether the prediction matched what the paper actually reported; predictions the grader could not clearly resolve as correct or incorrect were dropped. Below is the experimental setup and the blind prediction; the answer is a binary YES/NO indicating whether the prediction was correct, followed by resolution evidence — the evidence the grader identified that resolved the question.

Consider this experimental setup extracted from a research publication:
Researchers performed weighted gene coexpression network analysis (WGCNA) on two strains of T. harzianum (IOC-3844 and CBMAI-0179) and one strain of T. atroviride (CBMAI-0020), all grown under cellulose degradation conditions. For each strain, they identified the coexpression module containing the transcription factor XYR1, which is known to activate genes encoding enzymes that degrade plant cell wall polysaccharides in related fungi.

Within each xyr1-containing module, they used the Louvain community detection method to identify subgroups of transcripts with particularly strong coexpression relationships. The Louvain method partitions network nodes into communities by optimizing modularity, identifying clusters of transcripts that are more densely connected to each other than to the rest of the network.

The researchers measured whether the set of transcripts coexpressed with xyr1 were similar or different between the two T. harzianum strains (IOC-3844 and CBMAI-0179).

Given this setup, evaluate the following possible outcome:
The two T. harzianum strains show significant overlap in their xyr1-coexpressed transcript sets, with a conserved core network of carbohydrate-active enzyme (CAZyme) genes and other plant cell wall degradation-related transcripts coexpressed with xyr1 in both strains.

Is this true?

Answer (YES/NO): NO